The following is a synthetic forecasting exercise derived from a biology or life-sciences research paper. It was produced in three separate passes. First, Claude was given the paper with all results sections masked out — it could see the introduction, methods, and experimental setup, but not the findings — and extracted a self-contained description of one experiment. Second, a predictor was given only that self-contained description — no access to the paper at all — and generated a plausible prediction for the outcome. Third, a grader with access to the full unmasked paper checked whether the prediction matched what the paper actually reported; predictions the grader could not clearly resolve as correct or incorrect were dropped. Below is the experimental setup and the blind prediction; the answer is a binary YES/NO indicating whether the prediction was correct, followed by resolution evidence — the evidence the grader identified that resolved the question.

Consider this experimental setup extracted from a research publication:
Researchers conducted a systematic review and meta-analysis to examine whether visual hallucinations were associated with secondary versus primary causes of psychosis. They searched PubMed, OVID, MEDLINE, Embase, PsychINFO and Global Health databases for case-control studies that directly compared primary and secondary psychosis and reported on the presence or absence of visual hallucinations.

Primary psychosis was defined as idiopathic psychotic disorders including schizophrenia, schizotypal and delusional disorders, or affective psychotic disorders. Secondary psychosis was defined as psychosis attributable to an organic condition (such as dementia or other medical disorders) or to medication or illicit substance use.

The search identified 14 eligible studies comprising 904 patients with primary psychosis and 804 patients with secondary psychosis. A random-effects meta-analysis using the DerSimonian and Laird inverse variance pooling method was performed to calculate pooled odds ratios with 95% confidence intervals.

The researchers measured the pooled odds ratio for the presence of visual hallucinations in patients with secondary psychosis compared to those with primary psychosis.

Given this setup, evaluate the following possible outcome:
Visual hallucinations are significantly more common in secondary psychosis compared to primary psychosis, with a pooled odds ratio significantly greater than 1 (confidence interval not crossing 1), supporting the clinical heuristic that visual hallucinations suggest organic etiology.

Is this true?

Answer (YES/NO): YES